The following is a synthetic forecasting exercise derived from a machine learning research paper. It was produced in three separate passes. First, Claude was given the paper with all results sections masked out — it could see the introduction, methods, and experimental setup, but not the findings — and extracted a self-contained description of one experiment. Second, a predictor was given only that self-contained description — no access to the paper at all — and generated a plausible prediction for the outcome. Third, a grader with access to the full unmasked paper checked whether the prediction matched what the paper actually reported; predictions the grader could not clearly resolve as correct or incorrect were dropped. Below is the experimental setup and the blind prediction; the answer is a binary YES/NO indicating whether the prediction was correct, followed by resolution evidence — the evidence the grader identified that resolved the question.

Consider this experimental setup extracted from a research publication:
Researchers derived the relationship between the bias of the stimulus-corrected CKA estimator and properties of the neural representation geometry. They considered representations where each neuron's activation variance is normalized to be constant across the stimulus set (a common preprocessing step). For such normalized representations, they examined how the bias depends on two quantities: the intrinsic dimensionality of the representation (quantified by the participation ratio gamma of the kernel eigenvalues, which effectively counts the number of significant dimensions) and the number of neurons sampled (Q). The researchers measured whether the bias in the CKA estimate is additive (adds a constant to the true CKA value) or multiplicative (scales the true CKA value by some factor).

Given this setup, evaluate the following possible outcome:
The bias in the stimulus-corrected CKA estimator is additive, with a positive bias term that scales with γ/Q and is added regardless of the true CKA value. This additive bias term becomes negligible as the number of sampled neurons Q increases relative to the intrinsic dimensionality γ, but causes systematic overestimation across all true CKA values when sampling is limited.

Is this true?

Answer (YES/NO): NO